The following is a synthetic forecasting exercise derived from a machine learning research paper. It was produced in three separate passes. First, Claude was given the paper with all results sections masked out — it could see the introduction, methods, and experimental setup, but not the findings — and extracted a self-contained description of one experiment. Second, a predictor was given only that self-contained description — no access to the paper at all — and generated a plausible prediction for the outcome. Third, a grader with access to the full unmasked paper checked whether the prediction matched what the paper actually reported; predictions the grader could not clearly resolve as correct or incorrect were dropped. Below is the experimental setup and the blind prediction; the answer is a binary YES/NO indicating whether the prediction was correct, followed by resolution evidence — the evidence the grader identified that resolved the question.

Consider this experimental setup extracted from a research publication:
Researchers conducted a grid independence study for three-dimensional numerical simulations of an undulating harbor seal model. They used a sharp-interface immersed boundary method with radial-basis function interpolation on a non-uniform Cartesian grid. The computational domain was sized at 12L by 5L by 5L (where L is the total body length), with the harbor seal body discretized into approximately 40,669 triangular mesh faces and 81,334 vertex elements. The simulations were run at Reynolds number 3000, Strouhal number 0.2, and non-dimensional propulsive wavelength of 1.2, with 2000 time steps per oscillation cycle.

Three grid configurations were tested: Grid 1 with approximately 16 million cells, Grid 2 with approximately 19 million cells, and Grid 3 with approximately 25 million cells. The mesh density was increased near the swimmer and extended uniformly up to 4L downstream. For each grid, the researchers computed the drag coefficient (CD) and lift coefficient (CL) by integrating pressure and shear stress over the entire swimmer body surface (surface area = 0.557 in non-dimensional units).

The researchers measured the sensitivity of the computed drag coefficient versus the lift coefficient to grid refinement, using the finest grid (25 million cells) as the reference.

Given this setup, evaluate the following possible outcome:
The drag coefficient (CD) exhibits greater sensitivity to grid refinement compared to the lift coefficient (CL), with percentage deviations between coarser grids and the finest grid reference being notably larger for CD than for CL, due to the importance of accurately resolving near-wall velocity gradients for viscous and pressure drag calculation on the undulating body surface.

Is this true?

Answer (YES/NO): YES